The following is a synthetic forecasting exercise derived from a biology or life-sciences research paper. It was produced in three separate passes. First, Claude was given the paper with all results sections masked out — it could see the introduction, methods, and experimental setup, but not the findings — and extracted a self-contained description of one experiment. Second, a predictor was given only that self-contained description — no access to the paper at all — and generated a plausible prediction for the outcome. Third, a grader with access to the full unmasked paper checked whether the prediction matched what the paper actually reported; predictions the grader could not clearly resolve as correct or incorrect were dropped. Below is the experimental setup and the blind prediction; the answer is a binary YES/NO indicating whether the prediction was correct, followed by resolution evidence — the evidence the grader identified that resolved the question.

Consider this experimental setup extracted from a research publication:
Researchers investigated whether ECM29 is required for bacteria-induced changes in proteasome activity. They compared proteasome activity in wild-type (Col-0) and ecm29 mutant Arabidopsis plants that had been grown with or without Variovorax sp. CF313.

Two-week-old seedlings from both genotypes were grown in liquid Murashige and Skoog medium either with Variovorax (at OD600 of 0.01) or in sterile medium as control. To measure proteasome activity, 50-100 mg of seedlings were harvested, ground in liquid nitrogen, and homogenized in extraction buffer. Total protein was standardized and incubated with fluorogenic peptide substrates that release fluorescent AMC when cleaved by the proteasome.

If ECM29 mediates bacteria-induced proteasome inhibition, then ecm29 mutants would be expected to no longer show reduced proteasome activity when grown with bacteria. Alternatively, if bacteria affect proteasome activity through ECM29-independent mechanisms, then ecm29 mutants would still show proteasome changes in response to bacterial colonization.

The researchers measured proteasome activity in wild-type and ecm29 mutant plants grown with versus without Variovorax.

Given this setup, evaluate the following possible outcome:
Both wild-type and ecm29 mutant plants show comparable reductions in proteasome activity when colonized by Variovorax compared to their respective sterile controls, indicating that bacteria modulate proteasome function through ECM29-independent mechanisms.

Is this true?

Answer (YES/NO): NO